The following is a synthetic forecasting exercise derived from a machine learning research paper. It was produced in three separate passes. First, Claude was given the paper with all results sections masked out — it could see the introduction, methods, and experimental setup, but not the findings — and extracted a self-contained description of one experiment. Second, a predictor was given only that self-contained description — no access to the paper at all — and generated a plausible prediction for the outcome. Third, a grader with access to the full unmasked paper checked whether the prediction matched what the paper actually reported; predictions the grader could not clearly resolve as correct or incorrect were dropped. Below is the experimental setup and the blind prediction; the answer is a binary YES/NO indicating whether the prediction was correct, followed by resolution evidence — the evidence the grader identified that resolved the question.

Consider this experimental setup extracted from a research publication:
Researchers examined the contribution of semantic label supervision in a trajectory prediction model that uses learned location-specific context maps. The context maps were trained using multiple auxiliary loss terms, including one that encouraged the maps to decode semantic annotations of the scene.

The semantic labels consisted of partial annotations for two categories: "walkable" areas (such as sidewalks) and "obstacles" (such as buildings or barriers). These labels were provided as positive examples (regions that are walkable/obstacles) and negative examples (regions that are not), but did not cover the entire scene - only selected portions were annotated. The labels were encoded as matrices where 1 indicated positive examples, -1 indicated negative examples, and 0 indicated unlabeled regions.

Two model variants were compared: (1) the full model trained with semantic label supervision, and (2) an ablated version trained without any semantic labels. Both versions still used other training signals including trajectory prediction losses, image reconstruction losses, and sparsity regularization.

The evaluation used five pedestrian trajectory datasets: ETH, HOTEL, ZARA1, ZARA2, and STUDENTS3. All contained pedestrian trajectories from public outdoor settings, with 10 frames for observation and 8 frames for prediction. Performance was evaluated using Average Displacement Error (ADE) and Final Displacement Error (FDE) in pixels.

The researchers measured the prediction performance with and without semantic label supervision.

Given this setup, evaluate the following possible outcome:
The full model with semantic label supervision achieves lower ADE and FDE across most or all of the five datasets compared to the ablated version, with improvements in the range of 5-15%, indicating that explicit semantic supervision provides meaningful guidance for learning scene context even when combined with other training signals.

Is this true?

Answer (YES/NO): NO